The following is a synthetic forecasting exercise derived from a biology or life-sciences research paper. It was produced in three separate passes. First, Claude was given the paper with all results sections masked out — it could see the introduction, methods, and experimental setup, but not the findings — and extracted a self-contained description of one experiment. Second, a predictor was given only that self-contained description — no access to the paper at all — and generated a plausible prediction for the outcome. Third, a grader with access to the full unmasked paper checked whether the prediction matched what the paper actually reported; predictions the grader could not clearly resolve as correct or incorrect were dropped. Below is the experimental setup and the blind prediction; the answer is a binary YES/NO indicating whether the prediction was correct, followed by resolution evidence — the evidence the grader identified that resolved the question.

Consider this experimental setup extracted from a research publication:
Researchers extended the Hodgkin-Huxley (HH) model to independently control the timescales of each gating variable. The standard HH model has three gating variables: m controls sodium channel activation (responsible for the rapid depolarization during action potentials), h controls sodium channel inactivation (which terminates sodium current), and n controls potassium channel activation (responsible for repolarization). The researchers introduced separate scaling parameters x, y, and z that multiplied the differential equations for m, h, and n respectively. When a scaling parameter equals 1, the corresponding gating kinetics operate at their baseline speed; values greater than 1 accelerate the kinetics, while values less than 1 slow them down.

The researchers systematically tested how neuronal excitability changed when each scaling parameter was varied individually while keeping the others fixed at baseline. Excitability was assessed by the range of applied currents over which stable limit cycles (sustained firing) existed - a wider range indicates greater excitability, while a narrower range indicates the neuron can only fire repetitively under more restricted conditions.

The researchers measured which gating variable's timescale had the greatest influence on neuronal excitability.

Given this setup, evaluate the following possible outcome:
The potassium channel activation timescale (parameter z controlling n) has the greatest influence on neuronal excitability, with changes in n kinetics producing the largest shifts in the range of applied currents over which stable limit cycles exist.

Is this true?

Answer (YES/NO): NO